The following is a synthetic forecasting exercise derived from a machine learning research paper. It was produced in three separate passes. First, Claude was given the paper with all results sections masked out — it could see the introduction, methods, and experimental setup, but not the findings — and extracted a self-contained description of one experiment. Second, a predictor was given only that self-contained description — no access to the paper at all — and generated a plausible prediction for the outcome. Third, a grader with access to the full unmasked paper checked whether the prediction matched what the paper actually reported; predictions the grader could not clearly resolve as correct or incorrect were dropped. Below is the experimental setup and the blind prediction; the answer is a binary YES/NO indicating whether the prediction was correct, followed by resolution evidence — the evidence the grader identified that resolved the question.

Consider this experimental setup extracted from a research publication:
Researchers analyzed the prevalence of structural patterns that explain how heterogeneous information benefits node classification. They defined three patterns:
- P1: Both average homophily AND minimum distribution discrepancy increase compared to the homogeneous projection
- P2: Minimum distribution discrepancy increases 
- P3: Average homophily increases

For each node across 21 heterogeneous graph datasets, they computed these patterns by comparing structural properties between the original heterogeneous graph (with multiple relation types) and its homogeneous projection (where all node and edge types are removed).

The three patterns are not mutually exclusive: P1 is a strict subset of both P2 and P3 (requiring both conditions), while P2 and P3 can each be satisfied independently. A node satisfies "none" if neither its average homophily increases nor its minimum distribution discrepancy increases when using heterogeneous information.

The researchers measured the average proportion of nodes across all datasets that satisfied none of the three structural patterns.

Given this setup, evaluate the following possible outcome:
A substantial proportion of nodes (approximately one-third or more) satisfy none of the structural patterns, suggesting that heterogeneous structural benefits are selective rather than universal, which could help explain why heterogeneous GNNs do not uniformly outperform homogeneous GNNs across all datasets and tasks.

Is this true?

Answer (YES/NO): NO